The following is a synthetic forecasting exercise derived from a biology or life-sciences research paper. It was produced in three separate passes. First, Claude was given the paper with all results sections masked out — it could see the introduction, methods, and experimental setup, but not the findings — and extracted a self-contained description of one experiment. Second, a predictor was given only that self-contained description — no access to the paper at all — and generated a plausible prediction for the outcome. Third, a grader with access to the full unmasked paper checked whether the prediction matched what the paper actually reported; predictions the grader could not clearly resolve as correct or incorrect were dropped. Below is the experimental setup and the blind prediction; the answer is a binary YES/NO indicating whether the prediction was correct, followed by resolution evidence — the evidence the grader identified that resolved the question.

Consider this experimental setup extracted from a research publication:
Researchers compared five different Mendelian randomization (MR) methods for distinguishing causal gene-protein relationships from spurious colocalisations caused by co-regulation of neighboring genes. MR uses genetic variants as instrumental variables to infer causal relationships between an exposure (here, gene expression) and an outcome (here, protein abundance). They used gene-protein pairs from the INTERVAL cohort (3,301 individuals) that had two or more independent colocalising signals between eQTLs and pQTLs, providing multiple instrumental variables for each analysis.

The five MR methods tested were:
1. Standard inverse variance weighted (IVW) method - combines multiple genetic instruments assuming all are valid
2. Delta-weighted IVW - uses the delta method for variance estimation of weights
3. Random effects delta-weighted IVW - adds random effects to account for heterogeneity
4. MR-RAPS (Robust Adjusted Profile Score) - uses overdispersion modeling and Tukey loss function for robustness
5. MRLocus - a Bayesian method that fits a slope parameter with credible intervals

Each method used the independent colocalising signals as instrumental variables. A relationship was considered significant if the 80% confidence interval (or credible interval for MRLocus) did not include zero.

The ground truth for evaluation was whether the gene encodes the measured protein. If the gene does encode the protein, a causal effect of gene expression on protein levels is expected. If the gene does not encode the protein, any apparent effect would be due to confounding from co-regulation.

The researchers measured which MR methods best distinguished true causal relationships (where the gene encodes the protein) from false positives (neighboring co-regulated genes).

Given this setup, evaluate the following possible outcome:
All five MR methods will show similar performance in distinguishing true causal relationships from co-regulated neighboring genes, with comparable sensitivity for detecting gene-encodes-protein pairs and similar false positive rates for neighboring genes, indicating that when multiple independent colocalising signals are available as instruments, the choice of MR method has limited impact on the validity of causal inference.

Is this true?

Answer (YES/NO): NO